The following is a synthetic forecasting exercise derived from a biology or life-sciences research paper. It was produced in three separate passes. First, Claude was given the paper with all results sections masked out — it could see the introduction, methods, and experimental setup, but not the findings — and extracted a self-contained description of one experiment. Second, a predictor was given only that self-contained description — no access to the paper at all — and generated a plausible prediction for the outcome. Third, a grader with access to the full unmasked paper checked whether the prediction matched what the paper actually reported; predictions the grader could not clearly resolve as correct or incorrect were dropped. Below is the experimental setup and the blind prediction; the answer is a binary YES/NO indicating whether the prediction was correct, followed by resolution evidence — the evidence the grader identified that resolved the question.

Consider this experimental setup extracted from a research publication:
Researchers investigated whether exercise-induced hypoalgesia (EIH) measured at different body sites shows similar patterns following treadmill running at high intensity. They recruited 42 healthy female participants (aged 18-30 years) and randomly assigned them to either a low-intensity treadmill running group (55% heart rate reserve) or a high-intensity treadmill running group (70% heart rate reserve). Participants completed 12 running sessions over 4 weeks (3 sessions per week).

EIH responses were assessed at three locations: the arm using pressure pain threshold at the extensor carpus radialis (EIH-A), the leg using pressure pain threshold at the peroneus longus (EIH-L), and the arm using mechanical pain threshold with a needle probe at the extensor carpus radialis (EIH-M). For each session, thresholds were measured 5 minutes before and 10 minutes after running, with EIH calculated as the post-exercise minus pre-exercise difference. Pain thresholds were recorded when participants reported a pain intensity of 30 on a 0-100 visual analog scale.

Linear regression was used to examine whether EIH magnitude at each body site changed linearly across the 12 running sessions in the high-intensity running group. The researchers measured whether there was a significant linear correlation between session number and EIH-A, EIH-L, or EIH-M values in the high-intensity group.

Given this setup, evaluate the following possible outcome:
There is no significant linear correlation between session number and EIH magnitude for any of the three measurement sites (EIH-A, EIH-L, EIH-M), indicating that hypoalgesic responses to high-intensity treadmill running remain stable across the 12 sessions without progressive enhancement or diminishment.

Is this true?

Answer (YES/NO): NO